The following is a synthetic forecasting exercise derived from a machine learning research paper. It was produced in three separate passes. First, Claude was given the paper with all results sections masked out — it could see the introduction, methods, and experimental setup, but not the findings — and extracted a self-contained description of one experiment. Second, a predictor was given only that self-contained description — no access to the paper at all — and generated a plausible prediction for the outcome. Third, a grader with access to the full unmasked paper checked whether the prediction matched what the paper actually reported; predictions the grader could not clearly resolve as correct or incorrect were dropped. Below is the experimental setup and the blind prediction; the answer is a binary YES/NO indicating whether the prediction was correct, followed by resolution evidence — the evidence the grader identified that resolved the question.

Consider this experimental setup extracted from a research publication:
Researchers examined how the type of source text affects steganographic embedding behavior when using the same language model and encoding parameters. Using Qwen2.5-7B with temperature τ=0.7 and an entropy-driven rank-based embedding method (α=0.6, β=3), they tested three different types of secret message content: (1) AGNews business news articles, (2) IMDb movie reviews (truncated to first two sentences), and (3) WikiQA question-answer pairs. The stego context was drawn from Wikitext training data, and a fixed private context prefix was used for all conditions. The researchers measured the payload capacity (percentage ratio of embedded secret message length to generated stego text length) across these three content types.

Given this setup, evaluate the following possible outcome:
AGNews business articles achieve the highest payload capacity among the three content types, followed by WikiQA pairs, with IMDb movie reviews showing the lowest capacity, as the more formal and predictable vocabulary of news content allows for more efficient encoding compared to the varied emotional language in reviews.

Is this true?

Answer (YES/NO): YES